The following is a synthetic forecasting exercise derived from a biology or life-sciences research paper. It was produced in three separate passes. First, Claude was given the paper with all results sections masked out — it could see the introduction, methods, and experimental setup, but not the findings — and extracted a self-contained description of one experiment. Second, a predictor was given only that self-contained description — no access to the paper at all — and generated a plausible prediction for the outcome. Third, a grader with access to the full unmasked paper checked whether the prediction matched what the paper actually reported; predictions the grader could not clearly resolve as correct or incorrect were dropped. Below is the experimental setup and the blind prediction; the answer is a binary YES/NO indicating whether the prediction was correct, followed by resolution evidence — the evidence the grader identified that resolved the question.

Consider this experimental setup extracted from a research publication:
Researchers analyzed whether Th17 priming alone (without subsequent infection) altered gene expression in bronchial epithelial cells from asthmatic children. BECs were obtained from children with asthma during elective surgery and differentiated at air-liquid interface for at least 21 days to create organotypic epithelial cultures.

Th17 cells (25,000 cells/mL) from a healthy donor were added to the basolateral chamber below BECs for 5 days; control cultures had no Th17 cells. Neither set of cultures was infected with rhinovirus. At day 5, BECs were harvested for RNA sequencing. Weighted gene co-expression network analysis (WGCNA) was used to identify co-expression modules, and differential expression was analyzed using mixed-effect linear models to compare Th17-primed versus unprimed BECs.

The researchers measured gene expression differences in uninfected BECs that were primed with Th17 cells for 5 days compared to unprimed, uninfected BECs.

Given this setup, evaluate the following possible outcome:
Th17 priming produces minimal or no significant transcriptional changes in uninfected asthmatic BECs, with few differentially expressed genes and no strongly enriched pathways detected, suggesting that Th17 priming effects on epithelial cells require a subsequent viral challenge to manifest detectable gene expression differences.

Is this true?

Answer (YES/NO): NO